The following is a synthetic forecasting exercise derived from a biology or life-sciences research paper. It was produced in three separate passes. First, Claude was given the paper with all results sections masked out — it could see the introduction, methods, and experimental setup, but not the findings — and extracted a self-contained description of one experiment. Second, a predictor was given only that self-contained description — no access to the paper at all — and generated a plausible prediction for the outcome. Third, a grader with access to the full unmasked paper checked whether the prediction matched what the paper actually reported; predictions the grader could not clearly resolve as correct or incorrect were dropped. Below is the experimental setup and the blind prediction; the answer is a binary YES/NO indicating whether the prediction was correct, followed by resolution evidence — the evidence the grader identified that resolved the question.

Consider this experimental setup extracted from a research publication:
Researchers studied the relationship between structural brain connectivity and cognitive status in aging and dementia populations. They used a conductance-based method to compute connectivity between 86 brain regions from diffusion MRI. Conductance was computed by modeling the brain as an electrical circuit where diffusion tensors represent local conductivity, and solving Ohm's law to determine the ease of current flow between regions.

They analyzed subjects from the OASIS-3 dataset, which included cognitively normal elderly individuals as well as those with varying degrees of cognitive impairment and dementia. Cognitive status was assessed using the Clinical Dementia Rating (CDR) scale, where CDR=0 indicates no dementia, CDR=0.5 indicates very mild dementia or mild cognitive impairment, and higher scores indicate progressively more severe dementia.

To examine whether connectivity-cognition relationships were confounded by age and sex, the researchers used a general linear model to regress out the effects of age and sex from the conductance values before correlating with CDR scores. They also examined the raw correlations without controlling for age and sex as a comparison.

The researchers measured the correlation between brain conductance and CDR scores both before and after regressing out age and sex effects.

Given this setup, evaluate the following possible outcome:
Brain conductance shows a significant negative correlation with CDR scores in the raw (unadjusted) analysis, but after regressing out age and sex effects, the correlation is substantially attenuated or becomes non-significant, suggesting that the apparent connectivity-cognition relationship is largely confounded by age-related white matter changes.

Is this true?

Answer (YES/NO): NO